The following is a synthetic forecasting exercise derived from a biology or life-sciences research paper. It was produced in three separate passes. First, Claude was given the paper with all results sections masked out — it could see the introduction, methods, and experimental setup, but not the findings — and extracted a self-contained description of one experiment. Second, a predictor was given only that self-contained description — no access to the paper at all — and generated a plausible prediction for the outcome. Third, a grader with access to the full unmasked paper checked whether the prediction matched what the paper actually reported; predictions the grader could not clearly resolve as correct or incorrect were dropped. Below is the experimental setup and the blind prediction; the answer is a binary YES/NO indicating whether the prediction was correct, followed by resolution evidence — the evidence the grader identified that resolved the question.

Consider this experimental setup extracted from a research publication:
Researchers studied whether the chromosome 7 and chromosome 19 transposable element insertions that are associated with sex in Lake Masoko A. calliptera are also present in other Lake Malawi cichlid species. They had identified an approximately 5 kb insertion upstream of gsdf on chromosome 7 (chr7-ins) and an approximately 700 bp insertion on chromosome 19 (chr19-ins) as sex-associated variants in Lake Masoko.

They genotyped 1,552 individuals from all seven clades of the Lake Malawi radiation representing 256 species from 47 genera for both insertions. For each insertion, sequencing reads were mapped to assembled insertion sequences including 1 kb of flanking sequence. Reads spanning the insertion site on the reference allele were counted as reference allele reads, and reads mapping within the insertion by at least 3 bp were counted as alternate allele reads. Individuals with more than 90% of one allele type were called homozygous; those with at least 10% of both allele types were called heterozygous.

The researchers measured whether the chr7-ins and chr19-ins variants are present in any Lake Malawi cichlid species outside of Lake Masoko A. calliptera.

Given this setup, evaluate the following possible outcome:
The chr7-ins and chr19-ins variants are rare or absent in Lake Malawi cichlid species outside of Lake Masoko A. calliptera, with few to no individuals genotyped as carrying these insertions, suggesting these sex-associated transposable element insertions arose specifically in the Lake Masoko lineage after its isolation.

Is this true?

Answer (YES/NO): NO